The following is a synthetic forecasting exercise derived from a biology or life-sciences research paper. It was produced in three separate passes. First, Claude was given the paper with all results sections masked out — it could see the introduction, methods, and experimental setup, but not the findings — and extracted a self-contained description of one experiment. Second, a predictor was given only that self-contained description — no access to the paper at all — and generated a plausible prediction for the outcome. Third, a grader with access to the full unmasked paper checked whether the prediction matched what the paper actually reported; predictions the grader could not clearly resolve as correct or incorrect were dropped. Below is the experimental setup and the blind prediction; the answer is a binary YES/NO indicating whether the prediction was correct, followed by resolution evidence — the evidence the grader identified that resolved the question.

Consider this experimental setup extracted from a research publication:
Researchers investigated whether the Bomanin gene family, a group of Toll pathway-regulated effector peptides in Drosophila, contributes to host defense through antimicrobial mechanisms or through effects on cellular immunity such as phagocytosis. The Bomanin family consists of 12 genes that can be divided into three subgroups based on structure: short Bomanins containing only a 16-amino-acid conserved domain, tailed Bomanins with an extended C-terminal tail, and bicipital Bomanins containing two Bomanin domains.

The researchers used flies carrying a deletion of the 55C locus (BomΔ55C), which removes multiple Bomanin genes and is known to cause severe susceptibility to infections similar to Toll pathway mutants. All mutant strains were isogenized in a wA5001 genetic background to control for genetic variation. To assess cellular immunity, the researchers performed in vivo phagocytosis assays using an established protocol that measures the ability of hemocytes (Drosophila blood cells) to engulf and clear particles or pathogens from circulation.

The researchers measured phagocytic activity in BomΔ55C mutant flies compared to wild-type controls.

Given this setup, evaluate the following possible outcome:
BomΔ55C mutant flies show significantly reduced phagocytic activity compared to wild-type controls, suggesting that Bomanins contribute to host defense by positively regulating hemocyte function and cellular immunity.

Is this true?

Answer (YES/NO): NO